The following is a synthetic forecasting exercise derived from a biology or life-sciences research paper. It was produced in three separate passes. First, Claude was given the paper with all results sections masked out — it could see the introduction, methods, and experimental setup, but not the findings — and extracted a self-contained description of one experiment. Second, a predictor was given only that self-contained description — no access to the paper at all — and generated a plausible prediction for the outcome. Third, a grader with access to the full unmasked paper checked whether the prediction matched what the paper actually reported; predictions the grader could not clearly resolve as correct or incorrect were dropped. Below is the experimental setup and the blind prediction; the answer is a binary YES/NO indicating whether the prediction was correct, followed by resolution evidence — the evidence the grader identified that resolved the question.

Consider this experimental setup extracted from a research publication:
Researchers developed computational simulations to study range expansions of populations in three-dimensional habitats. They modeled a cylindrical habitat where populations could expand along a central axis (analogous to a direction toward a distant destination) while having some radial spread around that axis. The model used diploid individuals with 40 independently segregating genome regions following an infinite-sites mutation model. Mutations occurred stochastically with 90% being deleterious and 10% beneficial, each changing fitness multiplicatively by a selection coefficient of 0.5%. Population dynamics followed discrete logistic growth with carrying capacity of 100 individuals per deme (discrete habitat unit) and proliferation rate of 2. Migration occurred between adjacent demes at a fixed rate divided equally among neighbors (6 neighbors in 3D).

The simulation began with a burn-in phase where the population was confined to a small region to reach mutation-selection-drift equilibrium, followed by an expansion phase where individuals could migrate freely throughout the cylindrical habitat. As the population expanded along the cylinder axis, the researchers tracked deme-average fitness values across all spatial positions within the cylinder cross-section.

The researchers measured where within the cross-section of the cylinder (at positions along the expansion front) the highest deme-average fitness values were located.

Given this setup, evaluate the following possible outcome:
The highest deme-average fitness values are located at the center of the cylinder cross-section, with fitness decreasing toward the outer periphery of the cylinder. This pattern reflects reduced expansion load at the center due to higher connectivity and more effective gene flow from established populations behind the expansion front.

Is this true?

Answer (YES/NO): YES